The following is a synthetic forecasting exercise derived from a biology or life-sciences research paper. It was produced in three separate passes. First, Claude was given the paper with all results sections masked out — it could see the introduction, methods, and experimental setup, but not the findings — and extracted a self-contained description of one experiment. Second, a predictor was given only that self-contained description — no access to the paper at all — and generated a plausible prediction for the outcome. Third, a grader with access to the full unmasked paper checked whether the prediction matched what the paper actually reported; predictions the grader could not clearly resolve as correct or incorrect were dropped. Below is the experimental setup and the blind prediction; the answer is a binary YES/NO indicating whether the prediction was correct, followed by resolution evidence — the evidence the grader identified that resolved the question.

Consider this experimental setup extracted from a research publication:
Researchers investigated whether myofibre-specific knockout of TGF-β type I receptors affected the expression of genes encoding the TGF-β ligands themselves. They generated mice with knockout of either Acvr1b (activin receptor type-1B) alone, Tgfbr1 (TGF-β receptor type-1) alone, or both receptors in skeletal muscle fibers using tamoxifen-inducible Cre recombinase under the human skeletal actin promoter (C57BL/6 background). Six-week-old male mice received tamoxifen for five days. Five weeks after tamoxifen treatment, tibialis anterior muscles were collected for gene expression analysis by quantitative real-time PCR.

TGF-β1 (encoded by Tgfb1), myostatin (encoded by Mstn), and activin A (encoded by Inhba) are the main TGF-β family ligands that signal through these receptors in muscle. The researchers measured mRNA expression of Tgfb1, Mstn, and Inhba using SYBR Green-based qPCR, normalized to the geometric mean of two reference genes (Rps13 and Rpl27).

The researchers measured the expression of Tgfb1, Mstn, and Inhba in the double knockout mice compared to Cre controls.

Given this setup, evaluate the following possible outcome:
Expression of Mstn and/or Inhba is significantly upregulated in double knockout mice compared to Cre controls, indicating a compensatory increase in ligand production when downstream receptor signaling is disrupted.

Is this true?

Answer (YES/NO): NO